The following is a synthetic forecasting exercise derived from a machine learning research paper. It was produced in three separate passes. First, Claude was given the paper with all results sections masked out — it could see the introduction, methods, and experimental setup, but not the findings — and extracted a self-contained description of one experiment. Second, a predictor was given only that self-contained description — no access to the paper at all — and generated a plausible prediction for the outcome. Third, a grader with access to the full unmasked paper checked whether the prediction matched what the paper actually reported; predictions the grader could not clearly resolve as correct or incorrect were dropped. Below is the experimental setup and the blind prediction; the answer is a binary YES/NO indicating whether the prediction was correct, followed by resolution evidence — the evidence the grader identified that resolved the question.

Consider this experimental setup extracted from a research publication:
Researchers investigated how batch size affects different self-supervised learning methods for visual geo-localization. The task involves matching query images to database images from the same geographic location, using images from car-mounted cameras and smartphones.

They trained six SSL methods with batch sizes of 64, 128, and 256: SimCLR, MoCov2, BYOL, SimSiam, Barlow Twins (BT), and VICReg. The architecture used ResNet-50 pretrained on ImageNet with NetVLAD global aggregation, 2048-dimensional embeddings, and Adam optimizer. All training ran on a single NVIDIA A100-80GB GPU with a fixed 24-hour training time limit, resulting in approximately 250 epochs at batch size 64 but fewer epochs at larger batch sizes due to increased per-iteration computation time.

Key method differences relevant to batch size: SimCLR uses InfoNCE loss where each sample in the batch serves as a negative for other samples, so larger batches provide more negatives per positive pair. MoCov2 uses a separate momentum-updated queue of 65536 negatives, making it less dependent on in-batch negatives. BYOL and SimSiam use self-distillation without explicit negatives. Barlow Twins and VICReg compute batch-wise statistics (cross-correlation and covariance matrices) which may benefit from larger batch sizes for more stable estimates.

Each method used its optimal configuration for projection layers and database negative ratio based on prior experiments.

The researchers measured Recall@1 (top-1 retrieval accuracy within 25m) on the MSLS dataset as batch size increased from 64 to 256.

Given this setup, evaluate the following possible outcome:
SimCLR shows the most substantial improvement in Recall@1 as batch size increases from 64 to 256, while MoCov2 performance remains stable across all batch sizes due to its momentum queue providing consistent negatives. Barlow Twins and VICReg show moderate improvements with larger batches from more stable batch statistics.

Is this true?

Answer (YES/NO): NO